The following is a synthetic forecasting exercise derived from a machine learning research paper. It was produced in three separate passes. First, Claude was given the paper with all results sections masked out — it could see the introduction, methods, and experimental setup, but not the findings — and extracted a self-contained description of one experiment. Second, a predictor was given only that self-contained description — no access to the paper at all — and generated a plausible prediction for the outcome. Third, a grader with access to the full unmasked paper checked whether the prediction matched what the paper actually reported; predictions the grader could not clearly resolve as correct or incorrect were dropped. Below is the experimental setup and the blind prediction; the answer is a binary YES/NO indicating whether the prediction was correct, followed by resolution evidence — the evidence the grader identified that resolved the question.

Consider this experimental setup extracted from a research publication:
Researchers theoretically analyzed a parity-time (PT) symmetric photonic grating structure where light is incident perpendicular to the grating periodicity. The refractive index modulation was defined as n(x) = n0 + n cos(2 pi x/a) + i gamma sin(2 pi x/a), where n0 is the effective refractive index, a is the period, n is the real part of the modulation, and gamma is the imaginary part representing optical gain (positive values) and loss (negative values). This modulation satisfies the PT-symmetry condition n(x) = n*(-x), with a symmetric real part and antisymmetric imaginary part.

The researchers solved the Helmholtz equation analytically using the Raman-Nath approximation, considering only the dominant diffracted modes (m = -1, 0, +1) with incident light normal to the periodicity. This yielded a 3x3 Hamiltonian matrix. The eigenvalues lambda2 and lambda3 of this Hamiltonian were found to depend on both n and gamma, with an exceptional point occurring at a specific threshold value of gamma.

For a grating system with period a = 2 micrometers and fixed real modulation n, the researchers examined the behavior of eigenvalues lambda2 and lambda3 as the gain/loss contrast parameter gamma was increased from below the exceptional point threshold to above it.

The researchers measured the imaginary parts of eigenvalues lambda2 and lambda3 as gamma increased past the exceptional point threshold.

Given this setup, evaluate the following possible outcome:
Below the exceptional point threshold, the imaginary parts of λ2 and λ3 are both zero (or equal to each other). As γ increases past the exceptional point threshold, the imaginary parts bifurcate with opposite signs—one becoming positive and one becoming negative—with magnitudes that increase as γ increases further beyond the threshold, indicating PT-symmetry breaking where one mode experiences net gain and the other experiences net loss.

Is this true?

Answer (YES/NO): YES